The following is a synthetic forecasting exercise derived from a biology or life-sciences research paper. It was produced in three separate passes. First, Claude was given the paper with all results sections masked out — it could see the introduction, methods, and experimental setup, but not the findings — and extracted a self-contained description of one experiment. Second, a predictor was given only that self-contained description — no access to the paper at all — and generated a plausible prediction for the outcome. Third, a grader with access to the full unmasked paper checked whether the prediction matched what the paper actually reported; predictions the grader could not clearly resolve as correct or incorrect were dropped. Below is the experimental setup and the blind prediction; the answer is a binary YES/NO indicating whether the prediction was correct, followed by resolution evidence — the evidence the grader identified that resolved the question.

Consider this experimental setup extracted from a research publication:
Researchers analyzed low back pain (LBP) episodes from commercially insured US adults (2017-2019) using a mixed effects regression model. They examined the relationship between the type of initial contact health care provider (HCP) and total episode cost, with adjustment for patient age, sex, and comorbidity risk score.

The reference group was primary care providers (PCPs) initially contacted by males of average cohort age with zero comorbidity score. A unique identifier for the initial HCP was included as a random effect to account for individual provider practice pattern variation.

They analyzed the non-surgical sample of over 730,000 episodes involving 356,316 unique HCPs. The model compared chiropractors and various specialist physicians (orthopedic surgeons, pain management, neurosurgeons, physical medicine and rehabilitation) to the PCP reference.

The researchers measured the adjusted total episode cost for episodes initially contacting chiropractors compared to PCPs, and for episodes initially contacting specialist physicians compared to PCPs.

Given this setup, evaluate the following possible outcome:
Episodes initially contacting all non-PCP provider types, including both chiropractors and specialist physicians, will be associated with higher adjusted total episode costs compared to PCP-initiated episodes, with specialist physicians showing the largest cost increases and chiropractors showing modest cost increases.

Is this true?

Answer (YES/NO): NO